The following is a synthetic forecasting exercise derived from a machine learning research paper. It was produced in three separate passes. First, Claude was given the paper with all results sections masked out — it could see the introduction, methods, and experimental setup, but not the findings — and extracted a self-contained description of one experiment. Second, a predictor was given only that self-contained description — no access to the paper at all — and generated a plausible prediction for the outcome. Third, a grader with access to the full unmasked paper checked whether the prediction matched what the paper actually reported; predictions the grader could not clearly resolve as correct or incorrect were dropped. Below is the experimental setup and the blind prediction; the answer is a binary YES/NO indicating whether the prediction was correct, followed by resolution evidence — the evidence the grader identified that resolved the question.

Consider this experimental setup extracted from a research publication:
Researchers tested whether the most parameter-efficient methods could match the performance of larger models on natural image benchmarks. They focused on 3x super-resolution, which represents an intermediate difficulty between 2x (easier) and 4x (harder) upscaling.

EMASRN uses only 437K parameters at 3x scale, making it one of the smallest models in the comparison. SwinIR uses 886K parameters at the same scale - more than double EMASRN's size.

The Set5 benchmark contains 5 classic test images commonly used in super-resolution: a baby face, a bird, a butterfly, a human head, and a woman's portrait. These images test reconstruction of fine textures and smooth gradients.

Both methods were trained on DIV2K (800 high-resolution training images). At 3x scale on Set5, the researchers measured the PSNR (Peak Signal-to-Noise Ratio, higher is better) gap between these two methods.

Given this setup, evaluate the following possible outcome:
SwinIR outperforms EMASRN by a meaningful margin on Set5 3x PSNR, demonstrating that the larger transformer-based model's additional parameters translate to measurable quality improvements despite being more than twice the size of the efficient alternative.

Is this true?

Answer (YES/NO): YES